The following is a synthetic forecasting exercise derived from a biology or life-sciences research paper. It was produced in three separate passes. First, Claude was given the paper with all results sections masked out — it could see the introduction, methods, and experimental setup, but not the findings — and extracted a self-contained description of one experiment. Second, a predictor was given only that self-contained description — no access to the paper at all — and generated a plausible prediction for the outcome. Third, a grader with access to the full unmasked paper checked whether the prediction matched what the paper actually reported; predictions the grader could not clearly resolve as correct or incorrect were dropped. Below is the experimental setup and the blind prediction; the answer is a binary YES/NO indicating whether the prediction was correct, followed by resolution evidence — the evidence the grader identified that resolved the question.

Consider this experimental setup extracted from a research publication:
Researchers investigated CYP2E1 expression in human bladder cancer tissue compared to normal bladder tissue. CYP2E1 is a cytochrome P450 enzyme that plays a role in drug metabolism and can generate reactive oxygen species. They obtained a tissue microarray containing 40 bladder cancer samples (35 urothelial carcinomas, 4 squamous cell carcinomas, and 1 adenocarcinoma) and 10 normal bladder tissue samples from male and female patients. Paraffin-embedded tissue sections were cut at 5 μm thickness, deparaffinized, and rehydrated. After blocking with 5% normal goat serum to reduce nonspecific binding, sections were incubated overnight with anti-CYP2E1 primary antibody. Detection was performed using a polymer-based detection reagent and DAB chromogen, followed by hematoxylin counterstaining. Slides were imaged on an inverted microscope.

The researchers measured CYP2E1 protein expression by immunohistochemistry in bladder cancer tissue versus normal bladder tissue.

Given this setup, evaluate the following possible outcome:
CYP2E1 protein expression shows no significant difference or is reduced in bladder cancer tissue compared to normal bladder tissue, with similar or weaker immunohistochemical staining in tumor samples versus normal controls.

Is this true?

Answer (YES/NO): YES